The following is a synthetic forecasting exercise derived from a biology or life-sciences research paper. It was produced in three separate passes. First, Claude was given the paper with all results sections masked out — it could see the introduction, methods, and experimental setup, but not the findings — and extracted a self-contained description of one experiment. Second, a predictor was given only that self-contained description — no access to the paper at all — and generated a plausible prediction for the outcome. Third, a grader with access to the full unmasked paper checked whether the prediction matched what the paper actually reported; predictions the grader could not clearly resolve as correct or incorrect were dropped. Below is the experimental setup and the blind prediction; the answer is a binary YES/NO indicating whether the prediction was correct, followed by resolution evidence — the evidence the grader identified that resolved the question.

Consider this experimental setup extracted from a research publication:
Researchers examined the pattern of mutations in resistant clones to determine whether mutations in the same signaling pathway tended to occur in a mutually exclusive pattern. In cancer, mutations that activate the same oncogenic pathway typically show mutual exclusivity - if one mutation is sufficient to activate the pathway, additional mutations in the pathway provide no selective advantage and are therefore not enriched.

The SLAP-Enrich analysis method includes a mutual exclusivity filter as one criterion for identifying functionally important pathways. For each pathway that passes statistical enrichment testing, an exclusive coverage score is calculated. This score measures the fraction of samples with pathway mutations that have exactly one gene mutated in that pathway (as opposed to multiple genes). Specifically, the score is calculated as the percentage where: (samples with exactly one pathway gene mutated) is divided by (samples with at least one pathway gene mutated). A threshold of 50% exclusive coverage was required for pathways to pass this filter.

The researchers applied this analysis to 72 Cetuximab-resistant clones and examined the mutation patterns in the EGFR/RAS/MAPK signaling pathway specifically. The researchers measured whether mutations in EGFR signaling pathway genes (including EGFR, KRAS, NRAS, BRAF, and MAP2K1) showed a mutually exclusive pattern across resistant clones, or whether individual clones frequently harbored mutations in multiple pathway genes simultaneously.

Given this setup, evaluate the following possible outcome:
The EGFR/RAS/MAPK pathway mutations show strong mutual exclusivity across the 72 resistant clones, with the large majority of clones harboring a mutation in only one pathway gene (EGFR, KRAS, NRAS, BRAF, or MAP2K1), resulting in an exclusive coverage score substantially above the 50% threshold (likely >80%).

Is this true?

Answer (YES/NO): YES